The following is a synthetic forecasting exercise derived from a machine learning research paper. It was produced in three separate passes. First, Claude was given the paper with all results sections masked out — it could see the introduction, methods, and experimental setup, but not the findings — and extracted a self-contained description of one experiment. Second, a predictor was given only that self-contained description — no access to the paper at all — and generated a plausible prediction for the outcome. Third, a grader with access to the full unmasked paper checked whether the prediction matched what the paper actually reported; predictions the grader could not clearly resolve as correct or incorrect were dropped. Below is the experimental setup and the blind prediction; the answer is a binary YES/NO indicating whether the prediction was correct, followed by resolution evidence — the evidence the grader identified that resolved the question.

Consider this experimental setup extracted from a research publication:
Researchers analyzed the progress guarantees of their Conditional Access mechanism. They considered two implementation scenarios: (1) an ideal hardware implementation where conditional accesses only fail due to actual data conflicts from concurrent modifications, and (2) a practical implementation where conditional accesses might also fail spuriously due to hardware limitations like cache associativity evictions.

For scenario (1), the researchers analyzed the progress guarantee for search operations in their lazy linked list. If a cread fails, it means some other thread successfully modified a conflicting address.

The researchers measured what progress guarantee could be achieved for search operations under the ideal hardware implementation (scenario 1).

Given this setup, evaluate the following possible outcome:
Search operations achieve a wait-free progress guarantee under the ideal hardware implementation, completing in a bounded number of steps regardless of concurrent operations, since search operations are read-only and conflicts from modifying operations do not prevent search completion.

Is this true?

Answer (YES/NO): NO